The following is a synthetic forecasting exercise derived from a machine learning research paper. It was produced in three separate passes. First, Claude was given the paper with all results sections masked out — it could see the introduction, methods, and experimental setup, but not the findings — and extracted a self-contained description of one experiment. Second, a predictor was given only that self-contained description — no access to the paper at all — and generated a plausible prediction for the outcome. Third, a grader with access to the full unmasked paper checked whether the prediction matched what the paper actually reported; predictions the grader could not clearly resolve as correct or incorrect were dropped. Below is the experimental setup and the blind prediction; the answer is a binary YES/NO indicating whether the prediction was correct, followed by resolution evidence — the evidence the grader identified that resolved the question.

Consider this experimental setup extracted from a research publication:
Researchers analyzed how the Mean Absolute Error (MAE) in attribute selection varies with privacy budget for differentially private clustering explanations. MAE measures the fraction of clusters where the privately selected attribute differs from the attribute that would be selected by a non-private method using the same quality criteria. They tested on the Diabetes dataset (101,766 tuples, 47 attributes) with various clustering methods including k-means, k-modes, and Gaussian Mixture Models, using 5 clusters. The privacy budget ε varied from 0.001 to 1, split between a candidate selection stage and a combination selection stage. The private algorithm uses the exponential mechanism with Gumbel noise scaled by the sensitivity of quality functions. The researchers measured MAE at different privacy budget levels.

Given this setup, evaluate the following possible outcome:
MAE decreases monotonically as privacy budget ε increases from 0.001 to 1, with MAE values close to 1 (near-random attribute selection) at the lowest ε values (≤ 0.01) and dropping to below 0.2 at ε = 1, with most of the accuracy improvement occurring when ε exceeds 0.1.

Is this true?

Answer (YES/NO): NO